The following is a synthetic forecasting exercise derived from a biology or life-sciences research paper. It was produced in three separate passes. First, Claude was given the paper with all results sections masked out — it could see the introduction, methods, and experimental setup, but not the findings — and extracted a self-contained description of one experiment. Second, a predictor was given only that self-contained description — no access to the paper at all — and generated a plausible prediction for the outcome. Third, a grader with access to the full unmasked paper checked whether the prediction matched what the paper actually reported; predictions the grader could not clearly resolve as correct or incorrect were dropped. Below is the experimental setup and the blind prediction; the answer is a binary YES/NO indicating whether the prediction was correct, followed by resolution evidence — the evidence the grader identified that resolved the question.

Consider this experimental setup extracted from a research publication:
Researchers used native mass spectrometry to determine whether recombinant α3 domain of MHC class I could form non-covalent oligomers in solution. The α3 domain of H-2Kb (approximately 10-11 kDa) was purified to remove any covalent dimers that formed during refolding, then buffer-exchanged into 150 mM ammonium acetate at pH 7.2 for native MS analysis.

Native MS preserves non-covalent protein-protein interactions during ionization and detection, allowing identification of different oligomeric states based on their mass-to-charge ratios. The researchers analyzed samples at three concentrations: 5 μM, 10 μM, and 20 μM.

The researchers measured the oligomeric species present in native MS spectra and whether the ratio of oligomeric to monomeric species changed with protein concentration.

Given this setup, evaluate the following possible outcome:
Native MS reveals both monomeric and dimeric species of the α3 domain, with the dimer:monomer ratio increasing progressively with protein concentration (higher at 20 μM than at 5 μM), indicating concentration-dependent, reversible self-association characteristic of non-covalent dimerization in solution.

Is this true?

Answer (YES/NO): YES